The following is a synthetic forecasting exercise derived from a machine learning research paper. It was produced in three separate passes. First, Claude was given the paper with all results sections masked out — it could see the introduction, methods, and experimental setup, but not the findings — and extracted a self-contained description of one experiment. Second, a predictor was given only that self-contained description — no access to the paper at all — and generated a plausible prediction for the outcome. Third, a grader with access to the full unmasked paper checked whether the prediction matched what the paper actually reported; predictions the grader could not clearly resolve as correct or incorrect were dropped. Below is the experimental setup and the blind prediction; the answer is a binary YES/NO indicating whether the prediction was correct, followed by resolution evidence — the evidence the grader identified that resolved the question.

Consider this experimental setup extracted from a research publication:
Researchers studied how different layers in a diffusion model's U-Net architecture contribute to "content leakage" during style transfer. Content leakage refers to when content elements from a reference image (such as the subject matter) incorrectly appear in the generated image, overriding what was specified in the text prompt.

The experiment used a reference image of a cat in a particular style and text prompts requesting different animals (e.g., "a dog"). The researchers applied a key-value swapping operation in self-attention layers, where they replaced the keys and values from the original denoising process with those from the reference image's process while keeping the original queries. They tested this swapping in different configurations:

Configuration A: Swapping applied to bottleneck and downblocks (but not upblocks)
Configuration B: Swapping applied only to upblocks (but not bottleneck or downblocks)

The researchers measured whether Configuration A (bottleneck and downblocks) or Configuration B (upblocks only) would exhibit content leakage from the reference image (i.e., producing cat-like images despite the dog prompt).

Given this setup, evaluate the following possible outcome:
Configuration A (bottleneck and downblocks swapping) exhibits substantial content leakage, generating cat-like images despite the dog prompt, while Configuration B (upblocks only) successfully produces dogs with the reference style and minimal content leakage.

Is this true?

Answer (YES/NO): YES